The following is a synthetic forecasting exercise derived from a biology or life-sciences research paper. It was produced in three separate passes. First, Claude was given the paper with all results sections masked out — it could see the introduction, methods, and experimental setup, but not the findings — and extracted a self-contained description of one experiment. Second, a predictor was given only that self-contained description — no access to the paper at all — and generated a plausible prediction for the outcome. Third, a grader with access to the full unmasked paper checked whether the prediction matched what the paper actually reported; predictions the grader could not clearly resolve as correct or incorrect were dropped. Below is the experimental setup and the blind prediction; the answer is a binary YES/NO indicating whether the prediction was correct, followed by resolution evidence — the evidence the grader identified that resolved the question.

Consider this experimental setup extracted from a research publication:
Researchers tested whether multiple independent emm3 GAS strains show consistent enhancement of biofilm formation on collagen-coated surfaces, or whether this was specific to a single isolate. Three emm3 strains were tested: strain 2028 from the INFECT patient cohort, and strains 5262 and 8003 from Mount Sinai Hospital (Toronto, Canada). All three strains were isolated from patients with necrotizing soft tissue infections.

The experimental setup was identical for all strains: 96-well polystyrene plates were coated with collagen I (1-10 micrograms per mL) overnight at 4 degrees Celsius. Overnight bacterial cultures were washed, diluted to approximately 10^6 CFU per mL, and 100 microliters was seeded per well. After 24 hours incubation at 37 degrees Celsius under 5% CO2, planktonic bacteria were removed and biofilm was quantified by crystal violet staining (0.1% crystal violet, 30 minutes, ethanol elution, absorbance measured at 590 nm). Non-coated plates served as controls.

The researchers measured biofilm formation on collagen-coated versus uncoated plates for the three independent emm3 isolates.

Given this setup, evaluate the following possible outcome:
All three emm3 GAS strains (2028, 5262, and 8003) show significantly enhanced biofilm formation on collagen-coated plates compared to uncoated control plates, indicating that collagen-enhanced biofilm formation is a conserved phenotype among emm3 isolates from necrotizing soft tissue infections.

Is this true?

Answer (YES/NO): YES